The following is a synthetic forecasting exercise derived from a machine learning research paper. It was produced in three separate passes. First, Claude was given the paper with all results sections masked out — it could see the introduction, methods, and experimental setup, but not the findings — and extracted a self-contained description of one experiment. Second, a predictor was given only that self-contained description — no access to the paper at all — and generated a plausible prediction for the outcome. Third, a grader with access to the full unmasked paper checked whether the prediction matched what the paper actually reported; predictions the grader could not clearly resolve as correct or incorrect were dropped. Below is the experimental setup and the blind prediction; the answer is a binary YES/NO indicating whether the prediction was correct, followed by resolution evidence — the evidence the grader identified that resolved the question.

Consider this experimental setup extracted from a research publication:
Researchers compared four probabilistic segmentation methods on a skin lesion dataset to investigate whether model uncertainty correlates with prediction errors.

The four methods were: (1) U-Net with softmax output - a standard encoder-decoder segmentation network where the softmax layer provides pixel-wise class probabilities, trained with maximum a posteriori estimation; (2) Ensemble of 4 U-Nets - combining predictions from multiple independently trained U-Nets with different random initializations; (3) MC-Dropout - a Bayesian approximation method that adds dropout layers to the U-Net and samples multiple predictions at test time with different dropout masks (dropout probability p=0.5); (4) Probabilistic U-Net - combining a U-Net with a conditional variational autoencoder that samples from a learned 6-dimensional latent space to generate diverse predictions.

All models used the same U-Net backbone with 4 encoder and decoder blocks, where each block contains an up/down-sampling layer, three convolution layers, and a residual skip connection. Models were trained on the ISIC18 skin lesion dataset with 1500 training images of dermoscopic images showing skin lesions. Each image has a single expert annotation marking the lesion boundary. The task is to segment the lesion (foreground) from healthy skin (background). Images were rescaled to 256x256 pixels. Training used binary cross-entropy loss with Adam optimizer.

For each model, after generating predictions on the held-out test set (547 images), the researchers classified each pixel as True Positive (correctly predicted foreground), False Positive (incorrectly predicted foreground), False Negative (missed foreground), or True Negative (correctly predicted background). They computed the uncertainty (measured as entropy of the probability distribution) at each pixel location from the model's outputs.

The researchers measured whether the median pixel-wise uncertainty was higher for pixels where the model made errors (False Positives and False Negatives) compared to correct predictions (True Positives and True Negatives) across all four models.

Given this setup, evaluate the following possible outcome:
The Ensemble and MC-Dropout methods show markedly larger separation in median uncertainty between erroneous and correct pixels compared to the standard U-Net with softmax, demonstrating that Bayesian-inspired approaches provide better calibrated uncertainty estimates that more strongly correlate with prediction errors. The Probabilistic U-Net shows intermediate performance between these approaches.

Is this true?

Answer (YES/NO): NO